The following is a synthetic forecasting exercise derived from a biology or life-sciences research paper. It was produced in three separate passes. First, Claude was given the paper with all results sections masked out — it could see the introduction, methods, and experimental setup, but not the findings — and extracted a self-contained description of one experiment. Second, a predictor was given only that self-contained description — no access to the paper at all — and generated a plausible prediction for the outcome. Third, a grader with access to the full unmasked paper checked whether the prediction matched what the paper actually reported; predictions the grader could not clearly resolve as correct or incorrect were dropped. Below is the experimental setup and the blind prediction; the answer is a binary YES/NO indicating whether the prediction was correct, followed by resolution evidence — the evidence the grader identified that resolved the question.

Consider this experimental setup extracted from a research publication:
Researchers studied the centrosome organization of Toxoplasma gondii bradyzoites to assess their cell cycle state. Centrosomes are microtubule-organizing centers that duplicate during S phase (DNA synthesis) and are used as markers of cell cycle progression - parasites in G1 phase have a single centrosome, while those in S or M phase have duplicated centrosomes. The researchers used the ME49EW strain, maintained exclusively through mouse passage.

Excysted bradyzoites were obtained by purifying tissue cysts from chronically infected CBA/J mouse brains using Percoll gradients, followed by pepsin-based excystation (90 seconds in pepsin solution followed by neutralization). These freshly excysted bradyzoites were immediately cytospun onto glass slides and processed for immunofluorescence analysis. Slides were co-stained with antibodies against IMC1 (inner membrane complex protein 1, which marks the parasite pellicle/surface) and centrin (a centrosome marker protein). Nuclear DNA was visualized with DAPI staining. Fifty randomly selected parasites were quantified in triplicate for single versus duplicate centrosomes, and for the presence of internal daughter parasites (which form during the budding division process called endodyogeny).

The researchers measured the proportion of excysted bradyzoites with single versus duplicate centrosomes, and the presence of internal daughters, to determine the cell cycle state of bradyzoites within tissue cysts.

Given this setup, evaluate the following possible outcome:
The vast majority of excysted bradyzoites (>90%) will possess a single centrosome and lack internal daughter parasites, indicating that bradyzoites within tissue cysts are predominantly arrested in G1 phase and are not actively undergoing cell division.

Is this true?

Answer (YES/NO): YES